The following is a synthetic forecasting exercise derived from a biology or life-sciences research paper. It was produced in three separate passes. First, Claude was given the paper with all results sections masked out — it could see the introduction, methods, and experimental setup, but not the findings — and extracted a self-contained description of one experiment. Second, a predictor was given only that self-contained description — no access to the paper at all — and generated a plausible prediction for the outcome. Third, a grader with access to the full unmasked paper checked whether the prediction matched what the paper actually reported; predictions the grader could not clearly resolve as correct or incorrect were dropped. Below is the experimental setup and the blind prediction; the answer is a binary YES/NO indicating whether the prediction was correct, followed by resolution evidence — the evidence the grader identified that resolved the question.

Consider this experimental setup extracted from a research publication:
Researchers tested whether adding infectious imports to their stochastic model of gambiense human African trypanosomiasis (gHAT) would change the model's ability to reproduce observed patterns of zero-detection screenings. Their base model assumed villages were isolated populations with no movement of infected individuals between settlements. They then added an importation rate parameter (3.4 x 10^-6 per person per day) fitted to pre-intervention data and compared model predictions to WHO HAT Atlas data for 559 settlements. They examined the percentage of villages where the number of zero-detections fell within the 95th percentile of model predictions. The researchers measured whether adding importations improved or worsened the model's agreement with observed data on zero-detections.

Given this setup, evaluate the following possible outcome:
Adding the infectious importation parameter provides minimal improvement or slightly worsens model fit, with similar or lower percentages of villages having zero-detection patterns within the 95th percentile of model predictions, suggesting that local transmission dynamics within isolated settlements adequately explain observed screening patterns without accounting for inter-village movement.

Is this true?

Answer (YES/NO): YES